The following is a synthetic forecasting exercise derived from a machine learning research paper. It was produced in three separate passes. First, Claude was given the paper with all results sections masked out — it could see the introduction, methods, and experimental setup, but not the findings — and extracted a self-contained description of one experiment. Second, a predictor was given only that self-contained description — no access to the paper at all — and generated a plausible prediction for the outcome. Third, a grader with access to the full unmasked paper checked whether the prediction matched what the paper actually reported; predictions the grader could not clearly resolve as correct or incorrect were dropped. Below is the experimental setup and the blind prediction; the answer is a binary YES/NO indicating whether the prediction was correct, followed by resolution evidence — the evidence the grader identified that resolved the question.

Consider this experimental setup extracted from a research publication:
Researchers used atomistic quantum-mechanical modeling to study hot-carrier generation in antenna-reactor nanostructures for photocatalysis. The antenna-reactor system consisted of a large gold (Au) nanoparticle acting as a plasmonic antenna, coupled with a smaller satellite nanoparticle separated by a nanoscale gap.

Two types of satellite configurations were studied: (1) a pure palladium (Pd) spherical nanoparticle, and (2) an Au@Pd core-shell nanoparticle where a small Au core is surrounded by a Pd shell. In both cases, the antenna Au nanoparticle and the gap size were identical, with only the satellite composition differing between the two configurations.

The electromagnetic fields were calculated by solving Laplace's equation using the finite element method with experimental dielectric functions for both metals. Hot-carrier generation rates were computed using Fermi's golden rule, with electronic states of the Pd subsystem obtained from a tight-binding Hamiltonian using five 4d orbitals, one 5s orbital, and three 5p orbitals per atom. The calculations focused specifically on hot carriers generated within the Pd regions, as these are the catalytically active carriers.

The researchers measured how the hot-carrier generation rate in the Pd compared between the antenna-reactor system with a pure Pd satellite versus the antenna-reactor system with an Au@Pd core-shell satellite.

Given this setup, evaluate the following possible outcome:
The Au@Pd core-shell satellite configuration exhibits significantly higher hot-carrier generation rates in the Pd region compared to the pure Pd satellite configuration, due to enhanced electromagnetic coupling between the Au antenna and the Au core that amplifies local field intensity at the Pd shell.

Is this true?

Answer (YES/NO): YES